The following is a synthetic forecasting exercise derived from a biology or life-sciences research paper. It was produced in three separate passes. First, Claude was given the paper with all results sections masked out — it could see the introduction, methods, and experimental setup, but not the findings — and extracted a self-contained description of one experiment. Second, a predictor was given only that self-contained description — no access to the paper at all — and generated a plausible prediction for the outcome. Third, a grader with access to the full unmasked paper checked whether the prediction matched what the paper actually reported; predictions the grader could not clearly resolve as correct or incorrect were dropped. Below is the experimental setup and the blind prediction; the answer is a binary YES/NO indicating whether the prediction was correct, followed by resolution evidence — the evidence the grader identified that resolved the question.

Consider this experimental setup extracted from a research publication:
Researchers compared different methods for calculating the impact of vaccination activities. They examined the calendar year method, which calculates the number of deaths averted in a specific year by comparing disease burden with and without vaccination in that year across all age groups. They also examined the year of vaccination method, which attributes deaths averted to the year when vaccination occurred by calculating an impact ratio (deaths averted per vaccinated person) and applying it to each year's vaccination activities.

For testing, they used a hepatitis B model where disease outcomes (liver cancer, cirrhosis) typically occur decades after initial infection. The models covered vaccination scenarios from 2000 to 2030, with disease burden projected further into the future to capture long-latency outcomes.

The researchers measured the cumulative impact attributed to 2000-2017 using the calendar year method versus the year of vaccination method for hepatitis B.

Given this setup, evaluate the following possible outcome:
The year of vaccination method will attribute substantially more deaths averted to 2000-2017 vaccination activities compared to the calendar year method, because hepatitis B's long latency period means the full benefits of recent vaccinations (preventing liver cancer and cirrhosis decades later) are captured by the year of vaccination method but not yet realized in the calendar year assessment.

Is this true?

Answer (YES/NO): YES